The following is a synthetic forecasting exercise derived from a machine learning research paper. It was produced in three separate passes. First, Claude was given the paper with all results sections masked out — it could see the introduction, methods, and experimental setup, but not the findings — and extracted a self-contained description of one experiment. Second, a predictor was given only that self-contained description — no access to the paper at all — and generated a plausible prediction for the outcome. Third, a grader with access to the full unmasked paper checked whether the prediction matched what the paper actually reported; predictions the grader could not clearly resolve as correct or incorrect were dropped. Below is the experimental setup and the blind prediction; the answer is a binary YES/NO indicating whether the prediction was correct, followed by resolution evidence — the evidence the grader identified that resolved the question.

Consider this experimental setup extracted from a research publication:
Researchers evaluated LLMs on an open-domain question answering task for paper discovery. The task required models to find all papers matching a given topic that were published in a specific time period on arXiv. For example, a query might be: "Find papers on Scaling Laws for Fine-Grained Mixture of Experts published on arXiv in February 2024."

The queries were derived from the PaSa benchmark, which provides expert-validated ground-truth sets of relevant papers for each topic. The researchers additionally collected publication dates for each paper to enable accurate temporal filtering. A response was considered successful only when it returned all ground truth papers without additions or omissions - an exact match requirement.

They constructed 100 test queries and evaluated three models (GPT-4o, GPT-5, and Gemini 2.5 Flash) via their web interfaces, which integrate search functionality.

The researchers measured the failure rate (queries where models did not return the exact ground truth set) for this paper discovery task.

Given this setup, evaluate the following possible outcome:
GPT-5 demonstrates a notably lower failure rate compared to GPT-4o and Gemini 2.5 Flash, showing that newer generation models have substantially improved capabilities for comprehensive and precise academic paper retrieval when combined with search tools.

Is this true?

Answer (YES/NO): NO